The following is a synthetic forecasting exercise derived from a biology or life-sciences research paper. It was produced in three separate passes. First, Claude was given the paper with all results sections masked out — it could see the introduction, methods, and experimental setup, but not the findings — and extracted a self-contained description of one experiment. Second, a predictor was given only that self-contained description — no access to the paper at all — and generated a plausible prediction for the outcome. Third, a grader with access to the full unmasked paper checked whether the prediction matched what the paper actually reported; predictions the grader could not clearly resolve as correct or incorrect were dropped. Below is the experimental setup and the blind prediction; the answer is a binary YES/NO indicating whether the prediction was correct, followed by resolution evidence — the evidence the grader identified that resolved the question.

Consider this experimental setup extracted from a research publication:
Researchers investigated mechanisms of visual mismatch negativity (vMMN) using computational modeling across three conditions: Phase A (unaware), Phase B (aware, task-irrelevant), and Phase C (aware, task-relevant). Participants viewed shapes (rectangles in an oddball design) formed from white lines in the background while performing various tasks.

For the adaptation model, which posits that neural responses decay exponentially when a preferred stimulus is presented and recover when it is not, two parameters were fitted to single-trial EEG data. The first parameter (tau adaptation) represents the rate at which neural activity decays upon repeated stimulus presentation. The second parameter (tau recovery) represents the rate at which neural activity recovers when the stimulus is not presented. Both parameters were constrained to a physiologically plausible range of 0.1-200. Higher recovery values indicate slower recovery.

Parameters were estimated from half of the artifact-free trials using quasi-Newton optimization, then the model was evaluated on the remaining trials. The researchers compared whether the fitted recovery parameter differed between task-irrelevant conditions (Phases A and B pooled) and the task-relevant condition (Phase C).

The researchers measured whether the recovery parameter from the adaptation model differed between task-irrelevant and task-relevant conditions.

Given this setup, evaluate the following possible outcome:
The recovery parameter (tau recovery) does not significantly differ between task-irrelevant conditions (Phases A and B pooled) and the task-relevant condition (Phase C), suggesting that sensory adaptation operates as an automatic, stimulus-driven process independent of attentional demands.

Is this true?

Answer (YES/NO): NO